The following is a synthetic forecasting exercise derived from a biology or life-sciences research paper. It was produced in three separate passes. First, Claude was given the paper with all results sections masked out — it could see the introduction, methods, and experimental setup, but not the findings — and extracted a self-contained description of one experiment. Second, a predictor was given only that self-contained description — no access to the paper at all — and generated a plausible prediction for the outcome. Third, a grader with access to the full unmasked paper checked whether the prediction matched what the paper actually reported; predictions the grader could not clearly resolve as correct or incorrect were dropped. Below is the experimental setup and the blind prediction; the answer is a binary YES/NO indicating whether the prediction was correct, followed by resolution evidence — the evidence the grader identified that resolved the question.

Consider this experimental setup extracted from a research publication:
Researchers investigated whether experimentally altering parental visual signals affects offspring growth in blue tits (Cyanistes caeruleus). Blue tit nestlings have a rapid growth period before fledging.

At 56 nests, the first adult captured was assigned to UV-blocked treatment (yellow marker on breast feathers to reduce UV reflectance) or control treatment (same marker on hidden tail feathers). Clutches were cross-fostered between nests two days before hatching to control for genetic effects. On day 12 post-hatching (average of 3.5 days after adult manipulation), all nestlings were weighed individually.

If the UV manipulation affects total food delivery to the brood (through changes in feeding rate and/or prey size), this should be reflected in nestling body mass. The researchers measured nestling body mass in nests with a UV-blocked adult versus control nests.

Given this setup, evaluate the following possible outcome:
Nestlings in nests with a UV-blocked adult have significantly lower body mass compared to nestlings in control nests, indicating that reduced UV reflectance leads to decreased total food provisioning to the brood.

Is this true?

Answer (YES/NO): NO